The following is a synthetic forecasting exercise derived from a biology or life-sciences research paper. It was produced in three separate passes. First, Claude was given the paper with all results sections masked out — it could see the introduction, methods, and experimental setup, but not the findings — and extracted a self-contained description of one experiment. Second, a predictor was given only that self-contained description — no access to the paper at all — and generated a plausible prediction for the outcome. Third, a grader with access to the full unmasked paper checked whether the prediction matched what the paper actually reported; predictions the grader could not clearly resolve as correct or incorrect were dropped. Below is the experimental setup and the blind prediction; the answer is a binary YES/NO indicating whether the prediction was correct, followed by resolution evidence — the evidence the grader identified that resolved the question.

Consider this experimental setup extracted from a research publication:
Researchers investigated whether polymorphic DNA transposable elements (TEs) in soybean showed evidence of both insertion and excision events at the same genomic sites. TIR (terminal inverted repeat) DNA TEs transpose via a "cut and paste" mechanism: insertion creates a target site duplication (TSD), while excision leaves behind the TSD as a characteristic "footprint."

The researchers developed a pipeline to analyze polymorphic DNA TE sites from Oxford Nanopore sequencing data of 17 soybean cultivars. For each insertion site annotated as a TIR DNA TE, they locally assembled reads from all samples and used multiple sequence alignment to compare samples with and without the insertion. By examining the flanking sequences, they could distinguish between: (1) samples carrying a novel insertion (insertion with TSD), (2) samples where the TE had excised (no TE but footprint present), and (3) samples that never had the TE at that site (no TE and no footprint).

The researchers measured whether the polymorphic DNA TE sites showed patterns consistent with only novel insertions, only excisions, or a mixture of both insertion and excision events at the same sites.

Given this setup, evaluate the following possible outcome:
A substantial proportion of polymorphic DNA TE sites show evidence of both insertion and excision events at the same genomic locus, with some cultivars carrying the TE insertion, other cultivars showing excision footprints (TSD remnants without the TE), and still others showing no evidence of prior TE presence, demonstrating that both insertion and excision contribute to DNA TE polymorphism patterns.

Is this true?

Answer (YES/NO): NO